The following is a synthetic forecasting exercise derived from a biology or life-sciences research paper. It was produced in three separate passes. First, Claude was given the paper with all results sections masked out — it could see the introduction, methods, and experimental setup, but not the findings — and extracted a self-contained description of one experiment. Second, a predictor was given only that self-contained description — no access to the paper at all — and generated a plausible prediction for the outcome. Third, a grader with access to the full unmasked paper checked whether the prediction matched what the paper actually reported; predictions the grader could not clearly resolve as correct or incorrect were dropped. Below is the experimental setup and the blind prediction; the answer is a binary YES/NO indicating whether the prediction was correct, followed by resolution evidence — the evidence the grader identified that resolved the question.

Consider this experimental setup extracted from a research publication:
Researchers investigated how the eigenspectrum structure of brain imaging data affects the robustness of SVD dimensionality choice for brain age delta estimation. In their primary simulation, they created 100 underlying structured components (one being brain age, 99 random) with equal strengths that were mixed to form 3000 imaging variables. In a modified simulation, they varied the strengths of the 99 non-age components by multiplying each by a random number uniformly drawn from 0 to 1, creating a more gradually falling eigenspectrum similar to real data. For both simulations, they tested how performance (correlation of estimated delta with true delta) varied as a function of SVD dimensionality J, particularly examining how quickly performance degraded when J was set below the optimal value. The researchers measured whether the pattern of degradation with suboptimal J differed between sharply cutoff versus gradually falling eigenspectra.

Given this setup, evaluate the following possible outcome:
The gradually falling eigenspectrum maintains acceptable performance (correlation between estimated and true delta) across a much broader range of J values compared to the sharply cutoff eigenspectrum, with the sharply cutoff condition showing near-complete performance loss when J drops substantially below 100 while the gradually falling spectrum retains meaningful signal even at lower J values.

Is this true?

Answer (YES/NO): NO